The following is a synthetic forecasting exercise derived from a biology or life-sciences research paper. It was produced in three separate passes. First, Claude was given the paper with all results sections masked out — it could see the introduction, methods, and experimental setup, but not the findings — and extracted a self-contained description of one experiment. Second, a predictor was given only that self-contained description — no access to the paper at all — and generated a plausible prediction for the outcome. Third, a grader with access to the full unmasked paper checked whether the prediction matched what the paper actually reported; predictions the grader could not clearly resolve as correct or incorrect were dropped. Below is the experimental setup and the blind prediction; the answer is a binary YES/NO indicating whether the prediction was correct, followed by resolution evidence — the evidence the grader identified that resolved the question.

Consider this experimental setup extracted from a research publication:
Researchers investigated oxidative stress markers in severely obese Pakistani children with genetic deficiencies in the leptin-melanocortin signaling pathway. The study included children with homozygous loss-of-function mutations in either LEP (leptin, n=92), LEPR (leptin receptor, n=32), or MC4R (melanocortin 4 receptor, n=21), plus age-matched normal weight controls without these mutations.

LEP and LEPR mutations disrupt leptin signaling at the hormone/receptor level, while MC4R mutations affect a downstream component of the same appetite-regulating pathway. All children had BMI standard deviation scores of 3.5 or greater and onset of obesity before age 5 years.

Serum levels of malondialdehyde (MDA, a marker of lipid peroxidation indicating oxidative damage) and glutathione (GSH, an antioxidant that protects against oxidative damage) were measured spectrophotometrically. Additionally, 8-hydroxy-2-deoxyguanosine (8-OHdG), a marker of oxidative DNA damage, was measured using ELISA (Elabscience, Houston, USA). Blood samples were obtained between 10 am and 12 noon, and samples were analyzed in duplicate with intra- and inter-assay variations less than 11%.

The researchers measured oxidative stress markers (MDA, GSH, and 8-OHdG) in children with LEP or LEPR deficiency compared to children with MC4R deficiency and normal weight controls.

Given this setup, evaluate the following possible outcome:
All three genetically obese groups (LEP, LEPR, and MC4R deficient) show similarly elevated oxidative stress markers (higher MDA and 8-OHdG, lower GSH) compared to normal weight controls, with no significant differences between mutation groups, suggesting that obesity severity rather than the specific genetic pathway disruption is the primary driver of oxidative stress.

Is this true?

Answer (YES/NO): NO